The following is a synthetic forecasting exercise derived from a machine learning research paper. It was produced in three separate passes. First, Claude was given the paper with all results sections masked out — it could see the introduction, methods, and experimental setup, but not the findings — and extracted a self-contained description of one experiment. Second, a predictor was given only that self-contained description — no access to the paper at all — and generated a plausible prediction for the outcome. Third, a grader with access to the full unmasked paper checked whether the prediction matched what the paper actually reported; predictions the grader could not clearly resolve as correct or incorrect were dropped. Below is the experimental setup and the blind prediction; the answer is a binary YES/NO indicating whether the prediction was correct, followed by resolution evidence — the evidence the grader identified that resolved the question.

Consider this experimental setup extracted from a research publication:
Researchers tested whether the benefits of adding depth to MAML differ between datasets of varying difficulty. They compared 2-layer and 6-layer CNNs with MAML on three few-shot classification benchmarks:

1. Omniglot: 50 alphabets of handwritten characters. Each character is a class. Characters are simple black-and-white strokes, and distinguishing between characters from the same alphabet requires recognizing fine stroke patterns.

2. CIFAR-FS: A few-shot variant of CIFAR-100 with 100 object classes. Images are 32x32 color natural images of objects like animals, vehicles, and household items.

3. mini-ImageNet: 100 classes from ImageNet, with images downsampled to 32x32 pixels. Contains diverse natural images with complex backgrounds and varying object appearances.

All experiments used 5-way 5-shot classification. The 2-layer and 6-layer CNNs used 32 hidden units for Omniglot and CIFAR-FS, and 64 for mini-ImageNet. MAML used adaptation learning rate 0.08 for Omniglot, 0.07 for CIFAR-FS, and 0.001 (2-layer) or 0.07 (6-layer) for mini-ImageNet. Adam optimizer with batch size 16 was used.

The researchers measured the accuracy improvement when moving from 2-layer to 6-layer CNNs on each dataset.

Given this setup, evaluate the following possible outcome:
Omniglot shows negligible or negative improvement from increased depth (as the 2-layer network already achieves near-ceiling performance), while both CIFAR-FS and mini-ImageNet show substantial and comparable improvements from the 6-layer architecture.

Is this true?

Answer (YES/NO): NO